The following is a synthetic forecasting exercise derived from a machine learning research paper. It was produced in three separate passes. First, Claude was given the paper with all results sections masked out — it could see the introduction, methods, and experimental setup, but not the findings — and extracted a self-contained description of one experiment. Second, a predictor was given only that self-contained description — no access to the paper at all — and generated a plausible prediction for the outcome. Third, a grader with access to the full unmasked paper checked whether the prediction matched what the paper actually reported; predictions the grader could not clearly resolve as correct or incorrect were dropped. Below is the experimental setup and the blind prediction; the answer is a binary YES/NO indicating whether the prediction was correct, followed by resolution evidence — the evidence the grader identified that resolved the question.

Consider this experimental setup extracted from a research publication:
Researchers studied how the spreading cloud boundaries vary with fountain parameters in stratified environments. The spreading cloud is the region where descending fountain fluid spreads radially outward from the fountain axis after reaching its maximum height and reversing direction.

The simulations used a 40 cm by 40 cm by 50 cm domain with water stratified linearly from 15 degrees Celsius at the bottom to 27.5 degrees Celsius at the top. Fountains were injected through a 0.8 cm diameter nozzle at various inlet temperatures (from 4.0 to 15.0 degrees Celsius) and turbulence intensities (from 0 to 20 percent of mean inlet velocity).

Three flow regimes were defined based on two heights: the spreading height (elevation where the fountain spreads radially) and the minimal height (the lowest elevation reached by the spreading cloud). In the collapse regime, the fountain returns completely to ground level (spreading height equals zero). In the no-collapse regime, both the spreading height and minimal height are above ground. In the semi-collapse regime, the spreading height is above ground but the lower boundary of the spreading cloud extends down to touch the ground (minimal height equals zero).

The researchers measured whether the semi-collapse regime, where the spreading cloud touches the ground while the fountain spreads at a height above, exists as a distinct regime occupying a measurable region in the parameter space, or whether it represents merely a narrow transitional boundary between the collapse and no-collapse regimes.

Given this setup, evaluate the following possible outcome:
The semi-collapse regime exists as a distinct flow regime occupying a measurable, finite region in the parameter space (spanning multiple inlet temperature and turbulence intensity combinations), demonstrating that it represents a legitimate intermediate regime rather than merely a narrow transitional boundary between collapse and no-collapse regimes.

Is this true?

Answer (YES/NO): YES